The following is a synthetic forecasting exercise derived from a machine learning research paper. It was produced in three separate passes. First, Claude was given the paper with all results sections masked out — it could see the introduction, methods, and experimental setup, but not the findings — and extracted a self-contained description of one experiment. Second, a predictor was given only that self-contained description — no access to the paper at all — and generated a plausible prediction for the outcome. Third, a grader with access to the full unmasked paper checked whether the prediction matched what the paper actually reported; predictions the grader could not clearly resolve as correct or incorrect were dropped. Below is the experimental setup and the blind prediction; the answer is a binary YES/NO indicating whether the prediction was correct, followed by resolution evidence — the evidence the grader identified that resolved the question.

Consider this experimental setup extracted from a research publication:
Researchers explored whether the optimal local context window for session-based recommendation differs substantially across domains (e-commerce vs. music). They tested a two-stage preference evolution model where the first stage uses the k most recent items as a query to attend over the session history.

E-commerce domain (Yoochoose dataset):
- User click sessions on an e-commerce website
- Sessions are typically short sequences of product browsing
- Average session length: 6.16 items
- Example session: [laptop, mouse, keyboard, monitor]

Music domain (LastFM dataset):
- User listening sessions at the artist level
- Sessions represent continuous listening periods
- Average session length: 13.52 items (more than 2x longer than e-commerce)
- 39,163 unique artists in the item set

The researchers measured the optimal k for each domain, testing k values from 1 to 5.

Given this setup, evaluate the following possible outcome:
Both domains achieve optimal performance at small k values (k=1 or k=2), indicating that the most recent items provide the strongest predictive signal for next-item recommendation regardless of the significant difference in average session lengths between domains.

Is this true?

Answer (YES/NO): NO